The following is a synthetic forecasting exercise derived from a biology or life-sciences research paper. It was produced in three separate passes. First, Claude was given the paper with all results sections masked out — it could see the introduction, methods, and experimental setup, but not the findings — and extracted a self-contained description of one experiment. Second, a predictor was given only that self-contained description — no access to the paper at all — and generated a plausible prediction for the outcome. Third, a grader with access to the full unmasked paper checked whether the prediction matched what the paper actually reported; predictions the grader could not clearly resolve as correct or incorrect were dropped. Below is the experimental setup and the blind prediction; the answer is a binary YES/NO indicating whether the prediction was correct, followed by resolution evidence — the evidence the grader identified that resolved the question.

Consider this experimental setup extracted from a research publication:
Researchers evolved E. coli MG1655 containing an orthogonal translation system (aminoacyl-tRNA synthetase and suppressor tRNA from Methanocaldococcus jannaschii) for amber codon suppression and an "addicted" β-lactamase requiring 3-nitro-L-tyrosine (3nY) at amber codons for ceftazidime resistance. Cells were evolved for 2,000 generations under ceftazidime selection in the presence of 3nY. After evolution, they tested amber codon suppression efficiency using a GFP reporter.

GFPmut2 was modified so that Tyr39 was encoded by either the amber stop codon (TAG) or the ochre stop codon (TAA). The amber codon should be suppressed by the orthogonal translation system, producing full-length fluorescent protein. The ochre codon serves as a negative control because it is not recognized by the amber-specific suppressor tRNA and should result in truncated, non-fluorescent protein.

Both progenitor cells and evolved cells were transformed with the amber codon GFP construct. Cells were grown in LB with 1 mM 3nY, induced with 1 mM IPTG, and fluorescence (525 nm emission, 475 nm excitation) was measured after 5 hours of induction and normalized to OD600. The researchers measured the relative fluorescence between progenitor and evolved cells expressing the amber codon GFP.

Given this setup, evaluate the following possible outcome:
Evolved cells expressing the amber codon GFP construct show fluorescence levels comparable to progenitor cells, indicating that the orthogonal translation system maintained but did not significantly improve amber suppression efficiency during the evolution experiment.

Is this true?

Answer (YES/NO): NO